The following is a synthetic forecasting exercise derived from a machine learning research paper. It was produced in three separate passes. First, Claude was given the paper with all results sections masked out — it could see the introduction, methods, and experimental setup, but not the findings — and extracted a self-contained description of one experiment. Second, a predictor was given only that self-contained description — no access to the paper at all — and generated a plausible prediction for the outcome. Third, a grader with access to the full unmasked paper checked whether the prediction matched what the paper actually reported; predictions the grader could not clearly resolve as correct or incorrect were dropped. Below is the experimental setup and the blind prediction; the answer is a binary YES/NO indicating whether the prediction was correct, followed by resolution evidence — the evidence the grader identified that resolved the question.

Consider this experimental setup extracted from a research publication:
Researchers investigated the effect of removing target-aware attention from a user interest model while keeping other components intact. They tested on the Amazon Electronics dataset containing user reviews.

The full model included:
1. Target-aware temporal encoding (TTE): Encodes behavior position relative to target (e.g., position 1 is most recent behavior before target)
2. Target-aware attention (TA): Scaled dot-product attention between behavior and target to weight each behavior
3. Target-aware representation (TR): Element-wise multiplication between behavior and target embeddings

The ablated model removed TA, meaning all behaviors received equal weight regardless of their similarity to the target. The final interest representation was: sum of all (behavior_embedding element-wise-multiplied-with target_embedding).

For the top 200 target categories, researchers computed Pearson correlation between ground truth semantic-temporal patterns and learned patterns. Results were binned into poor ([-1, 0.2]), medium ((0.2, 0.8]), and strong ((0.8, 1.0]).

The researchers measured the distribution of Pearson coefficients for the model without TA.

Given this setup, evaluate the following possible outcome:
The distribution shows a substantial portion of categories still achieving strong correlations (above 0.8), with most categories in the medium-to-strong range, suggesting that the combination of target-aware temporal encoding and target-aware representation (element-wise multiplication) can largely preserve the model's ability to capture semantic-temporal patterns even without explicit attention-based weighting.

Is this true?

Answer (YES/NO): NO